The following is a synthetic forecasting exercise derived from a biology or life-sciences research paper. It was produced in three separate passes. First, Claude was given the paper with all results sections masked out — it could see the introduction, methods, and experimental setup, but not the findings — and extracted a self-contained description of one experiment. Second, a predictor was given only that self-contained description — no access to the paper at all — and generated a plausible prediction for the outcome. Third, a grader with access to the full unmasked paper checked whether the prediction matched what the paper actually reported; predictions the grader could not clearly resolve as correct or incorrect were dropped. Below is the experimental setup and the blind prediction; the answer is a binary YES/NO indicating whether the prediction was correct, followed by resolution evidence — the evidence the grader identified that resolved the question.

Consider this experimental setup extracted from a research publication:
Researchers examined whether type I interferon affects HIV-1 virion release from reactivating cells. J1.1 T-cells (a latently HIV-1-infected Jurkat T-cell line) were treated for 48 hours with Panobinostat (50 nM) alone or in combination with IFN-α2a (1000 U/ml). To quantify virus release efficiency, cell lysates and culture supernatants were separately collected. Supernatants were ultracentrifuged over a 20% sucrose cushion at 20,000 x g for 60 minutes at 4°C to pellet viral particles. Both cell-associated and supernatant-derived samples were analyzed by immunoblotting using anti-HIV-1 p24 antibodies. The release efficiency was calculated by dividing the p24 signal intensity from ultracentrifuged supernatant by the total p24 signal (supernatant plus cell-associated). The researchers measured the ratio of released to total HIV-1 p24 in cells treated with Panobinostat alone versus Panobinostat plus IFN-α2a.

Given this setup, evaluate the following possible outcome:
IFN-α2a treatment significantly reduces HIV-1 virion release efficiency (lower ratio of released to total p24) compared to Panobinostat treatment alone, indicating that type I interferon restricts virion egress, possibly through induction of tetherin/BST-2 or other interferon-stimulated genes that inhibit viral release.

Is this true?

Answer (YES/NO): NO